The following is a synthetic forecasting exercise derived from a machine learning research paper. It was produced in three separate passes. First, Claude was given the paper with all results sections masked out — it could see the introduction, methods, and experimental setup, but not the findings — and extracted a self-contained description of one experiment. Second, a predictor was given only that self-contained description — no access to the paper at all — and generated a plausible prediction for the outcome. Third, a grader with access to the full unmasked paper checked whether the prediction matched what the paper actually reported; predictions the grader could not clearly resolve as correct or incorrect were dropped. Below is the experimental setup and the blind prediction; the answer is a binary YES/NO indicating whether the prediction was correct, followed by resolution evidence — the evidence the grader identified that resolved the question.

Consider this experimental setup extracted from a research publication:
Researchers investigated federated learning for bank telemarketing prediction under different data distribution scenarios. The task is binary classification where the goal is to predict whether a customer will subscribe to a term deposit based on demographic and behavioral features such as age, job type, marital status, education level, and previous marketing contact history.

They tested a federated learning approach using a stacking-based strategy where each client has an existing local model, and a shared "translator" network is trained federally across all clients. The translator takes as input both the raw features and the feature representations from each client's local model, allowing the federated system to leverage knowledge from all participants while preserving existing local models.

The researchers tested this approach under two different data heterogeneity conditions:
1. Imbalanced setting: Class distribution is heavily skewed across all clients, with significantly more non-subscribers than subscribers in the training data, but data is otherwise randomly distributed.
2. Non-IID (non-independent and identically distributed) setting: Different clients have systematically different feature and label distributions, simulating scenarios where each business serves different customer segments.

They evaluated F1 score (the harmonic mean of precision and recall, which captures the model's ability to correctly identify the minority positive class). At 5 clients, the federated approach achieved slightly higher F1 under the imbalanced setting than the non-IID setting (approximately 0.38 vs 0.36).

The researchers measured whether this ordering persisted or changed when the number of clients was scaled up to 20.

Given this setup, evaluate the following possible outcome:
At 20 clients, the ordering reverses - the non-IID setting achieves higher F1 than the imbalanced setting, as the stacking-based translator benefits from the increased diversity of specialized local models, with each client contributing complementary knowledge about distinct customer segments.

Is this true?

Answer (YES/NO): YES